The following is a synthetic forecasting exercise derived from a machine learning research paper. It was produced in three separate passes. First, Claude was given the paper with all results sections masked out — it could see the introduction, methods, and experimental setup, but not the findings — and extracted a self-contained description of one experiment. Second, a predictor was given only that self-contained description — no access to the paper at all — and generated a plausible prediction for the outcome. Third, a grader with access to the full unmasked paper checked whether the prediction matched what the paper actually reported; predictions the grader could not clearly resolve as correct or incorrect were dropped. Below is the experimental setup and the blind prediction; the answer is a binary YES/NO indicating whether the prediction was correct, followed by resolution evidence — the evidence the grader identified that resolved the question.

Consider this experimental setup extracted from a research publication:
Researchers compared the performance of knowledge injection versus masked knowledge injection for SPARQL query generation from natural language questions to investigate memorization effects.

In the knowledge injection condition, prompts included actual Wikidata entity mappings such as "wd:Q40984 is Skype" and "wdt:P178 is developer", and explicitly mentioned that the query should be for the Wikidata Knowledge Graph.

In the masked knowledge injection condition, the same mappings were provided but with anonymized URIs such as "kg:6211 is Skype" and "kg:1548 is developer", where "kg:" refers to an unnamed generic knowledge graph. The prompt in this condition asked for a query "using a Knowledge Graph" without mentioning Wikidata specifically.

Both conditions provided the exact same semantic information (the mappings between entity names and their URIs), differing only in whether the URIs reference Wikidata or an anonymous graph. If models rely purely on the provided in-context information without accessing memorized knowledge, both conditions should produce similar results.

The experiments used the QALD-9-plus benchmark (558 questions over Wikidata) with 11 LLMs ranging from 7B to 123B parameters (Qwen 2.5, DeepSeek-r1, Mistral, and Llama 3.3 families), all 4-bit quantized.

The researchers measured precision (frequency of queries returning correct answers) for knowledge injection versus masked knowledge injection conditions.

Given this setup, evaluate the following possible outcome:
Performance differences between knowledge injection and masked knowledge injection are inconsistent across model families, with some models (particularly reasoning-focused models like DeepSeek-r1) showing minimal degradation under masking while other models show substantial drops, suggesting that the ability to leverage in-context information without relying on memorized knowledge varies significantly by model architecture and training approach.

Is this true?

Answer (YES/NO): NO